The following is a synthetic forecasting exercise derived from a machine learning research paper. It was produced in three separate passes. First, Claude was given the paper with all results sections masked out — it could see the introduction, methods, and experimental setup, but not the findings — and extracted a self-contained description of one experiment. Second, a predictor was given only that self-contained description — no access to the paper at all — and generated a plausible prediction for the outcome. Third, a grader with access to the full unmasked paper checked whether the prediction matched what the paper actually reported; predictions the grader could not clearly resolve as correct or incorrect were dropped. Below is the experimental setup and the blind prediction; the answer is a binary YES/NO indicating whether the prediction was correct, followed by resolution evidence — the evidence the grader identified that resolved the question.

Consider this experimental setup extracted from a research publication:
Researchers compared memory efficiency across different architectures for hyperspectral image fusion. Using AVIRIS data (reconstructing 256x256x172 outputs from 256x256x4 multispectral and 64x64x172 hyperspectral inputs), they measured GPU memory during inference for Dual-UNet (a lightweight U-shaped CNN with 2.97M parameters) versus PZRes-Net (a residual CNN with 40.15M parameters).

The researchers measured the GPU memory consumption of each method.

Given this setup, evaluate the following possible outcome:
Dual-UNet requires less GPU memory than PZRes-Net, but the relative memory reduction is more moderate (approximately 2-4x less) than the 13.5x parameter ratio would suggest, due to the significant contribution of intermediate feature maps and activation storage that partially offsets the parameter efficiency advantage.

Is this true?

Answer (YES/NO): NO